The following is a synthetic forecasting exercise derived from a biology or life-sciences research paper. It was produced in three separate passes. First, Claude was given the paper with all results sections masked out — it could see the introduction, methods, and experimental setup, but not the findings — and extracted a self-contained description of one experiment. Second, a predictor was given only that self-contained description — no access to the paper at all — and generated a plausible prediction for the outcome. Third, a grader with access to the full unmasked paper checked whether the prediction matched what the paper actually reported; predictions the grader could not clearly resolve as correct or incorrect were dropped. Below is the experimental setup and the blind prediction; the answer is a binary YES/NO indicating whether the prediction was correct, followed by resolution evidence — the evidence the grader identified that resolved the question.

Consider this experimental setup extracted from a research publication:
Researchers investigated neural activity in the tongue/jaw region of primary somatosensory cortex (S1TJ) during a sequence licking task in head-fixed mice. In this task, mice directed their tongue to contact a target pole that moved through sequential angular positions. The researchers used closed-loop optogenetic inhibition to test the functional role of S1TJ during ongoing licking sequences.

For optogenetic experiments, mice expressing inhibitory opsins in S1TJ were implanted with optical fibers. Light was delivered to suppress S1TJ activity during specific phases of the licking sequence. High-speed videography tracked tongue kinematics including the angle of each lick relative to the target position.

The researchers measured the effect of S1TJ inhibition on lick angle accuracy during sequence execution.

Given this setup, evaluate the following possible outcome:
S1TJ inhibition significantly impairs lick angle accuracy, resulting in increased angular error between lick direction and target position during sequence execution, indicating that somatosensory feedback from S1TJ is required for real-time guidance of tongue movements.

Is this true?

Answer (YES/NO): NO